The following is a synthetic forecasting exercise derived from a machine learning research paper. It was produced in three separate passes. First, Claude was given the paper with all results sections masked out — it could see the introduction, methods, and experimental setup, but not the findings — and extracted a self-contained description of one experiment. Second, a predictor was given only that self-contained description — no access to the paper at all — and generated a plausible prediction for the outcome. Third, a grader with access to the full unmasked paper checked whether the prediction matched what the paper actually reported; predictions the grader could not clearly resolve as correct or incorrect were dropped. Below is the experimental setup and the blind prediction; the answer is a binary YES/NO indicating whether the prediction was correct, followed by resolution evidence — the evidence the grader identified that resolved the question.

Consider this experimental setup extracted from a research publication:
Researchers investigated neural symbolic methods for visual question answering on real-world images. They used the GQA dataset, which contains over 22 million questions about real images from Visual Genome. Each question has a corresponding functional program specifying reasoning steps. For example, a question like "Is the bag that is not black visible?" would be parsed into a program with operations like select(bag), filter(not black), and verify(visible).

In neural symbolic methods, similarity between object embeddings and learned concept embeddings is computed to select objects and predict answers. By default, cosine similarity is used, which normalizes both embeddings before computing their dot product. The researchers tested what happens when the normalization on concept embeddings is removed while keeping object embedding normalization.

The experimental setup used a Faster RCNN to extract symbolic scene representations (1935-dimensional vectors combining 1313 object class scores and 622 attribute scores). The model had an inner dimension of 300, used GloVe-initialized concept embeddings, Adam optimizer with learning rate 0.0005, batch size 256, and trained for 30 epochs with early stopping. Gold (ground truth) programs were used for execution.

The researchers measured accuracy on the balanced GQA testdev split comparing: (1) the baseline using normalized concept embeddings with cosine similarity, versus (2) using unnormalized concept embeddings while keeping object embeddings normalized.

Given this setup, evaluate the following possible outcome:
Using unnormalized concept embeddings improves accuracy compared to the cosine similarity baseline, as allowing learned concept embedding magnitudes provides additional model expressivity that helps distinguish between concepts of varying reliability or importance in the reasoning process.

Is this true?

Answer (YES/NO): YES